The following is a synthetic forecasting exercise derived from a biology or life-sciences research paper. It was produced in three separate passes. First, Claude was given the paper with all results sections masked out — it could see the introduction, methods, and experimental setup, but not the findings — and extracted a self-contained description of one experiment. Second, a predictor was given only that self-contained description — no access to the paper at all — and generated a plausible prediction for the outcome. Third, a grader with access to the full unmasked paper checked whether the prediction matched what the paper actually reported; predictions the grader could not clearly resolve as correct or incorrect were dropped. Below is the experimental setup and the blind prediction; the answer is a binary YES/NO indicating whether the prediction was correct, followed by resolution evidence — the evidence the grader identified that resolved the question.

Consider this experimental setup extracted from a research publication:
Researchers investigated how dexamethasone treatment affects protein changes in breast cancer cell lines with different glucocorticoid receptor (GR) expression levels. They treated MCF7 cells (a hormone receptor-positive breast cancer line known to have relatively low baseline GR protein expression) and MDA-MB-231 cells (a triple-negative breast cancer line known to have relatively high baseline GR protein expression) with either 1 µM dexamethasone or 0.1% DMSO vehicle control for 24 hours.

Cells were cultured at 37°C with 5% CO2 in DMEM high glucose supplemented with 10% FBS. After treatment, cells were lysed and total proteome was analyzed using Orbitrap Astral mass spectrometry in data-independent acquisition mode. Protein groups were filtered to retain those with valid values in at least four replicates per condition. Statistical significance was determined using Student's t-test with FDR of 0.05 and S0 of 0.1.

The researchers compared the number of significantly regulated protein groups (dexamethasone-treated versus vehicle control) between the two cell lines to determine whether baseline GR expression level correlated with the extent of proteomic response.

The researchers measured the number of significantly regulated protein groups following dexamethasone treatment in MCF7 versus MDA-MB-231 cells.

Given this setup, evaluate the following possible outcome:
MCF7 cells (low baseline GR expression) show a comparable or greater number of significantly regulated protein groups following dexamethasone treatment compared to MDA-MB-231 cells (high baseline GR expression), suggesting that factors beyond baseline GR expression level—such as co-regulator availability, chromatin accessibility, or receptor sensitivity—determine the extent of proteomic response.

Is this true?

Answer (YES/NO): NO